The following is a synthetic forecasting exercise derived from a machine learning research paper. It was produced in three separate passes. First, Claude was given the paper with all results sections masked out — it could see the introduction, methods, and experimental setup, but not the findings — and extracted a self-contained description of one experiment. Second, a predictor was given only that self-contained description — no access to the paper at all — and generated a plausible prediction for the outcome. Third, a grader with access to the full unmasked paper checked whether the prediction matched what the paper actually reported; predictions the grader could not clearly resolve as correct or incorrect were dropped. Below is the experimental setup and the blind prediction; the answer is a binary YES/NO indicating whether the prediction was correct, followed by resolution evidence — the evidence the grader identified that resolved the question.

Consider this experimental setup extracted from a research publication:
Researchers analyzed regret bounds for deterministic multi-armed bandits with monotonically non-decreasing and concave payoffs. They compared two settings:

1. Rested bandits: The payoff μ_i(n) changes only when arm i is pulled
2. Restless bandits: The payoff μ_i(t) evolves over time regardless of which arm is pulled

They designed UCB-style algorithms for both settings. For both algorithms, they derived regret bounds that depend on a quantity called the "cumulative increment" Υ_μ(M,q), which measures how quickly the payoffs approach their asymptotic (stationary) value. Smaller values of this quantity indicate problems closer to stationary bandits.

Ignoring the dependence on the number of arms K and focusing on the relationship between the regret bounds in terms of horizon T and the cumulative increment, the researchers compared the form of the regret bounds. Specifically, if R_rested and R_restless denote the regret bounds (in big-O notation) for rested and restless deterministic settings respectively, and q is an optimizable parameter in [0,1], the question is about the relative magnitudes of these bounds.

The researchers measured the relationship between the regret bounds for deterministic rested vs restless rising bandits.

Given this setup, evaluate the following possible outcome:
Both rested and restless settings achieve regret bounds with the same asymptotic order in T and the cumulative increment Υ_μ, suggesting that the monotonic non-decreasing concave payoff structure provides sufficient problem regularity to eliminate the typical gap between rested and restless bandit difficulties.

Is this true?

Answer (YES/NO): NO